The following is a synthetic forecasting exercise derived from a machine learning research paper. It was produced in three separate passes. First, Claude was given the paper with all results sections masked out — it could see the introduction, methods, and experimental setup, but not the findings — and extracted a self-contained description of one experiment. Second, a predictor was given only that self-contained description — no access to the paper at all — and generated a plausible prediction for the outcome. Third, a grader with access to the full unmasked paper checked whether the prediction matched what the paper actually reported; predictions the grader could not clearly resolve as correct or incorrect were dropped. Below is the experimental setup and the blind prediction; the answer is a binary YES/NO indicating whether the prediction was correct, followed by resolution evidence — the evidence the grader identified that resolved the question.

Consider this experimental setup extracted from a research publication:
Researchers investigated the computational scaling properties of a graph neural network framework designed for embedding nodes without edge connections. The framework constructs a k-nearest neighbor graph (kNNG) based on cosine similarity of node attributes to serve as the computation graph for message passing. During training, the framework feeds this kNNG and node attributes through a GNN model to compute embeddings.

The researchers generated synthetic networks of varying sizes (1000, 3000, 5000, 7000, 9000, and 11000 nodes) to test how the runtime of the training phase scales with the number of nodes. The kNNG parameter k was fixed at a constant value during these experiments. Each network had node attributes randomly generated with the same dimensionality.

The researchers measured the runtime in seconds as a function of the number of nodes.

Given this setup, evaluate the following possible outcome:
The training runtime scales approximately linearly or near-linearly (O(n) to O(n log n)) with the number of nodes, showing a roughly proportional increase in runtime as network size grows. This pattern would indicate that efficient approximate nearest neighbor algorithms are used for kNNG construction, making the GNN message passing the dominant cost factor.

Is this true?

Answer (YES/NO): YES